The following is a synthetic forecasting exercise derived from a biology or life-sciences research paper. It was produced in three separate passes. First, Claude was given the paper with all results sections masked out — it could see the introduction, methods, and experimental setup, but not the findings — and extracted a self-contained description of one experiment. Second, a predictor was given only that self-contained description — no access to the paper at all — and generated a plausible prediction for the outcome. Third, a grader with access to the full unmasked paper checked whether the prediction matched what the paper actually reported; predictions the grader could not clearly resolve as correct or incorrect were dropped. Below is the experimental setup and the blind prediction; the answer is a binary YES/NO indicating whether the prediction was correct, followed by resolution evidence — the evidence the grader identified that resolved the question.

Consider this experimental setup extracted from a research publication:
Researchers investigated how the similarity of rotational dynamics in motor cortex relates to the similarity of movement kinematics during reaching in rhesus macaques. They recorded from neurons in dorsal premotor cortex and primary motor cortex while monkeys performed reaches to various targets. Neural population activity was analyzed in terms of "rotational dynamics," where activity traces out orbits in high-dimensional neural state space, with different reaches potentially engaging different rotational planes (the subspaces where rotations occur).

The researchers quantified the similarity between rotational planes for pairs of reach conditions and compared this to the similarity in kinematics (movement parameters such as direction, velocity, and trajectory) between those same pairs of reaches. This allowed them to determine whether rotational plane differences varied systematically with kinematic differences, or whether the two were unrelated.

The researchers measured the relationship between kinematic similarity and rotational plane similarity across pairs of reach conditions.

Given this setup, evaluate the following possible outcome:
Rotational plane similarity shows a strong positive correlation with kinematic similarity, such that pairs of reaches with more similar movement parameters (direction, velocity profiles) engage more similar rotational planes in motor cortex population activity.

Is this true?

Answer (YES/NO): YES